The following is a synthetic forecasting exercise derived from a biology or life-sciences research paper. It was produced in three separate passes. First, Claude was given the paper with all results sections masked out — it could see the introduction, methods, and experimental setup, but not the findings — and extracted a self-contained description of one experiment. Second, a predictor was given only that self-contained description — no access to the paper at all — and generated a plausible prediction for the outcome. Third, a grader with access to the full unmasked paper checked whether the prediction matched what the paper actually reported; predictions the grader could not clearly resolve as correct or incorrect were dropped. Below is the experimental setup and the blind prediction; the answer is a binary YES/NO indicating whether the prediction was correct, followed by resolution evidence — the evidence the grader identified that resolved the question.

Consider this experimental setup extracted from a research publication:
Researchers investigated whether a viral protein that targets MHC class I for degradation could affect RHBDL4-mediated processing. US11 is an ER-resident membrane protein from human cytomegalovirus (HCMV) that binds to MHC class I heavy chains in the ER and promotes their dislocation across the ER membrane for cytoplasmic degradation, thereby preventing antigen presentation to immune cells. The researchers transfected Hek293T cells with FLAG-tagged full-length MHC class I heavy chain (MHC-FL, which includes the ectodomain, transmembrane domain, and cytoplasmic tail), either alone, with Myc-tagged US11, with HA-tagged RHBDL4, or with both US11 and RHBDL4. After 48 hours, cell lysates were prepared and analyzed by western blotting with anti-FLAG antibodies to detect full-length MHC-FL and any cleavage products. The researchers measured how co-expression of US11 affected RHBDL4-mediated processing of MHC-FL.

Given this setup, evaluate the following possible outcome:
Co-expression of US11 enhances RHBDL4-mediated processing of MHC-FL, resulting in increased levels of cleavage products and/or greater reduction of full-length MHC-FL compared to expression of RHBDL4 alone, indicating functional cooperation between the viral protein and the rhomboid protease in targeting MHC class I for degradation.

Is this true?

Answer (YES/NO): NO